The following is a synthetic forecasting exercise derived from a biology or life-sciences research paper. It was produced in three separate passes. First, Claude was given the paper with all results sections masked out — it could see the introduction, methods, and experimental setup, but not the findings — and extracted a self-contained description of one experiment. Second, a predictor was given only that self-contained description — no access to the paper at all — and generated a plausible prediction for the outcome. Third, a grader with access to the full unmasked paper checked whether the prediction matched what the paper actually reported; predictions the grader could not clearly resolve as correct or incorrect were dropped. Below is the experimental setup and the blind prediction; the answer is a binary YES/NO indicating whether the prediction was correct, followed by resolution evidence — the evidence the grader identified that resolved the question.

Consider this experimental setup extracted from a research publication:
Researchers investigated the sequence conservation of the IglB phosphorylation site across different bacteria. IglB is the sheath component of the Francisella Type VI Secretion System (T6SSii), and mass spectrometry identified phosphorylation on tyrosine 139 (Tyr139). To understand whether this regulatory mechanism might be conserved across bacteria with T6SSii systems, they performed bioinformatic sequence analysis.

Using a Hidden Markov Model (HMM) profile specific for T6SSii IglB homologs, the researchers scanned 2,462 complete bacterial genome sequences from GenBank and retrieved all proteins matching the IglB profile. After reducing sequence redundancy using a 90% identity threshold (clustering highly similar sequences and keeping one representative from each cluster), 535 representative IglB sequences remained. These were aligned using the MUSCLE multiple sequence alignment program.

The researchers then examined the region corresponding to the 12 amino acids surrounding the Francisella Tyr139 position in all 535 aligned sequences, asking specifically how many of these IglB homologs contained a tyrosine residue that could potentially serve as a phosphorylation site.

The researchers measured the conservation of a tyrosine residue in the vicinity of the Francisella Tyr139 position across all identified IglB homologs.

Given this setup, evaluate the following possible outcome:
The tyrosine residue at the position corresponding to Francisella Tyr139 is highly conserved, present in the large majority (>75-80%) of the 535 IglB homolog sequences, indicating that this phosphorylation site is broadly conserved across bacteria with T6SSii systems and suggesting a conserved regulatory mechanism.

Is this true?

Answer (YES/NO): NO